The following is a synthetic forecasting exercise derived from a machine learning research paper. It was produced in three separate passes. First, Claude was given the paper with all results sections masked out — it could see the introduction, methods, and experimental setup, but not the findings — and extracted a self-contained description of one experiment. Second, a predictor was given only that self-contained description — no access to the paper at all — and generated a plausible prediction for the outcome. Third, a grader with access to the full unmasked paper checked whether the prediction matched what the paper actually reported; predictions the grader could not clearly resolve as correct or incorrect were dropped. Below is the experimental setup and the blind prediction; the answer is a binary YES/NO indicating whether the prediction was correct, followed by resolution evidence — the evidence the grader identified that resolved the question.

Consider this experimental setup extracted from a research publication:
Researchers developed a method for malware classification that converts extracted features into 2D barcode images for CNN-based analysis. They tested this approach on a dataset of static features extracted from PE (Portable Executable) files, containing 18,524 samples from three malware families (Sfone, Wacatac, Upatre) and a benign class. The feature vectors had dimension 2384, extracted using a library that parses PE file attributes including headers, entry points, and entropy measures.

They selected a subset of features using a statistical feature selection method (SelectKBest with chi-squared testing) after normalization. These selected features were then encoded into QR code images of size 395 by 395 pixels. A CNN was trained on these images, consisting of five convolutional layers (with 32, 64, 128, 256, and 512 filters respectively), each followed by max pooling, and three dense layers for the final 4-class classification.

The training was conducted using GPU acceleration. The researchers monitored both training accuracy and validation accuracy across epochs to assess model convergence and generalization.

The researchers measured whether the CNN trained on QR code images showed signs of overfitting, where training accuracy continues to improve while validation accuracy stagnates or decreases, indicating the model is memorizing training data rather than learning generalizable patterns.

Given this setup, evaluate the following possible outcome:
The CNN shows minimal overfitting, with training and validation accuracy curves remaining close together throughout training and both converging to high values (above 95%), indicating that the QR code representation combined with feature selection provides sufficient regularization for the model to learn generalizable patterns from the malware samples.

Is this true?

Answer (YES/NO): NO